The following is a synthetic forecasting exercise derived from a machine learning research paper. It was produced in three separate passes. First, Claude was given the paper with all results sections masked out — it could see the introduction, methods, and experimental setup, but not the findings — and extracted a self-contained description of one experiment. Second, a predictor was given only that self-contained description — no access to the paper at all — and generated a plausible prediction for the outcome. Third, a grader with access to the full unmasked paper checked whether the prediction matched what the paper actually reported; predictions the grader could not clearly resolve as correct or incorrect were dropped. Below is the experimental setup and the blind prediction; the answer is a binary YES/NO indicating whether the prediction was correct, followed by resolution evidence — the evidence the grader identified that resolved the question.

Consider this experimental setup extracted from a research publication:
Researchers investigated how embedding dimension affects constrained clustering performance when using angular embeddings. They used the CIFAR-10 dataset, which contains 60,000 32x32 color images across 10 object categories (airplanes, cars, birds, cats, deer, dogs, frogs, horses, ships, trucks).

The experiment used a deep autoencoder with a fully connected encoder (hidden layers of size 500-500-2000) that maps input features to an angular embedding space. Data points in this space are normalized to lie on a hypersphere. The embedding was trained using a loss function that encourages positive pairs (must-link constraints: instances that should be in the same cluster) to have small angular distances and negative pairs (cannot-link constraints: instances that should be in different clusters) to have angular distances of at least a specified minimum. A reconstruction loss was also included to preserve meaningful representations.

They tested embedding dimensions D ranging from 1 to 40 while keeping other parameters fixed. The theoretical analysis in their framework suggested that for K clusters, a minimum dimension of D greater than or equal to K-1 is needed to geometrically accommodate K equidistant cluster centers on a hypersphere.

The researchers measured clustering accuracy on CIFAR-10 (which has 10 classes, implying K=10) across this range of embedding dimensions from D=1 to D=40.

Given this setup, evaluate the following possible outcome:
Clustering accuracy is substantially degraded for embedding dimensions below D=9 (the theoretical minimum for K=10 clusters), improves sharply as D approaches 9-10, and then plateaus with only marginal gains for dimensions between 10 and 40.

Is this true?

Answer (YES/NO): NO